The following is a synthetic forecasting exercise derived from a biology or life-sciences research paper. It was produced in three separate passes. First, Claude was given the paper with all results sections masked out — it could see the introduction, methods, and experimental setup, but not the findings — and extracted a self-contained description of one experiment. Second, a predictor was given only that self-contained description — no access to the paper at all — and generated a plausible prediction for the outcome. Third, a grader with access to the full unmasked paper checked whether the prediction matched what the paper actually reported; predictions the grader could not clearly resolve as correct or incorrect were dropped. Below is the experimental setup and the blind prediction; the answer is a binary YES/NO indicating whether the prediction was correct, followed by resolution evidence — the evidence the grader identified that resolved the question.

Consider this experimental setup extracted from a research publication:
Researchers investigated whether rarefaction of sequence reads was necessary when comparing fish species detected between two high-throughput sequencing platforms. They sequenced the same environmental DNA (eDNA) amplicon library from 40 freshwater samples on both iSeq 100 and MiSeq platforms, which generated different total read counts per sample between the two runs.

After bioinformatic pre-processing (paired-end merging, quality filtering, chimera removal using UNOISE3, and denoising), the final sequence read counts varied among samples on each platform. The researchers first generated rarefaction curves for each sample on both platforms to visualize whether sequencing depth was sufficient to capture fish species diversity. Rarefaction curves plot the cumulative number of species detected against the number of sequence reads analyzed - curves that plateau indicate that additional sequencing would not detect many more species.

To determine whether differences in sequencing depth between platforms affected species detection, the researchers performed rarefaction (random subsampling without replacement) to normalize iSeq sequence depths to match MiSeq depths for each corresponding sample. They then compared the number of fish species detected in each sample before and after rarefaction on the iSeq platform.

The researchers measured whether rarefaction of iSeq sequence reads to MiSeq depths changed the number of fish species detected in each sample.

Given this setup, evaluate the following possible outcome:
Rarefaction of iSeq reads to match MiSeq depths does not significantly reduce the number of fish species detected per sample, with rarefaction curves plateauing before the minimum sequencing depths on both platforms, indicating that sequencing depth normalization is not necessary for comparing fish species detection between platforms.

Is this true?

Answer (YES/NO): YES